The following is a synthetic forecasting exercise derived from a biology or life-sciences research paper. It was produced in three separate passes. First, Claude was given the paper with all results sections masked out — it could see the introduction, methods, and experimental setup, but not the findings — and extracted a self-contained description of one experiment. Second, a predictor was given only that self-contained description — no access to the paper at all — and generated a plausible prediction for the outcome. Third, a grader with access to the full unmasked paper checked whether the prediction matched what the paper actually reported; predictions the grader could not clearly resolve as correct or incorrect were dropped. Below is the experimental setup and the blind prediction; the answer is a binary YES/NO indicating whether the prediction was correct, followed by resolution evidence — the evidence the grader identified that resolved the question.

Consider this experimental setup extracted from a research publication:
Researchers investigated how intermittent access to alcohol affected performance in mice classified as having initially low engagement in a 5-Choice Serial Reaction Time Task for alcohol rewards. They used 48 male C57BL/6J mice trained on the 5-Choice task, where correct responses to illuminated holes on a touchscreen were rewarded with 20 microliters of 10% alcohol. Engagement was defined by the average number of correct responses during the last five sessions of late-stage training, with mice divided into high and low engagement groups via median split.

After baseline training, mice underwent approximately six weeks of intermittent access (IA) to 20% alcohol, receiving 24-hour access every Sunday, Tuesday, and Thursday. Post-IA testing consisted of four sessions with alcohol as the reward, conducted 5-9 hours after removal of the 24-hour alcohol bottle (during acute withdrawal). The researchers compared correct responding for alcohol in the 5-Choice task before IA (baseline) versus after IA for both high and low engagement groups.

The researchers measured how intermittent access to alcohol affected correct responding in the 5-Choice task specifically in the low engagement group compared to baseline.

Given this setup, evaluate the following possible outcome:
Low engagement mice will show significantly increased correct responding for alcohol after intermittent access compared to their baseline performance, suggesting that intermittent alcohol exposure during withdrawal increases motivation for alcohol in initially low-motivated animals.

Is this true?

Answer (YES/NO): YES